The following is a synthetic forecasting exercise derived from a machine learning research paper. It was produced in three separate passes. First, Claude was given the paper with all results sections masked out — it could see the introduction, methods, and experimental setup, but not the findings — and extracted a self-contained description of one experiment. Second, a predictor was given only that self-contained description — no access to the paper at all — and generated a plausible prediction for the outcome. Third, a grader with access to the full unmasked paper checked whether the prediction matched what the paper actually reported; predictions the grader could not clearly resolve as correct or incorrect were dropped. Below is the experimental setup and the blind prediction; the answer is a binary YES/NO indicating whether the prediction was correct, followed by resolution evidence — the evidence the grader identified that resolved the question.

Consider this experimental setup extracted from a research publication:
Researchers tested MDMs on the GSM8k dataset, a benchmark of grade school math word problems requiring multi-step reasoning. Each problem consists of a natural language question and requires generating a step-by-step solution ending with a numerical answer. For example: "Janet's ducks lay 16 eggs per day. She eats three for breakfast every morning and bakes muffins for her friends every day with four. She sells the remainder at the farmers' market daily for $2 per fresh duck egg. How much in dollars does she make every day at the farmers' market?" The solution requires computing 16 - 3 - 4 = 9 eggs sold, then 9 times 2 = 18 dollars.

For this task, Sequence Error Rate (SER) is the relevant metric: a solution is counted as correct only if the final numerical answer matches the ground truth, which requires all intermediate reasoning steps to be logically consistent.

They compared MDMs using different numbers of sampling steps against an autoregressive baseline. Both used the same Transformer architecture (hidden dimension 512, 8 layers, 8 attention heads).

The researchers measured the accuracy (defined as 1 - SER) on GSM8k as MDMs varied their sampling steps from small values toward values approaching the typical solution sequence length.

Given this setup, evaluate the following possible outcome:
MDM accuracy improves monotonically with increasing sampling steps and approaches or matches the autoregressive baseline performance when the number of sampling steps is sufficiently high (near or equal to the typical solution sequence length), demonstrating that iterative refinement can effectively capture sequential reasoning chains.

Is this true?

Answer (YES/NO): NO